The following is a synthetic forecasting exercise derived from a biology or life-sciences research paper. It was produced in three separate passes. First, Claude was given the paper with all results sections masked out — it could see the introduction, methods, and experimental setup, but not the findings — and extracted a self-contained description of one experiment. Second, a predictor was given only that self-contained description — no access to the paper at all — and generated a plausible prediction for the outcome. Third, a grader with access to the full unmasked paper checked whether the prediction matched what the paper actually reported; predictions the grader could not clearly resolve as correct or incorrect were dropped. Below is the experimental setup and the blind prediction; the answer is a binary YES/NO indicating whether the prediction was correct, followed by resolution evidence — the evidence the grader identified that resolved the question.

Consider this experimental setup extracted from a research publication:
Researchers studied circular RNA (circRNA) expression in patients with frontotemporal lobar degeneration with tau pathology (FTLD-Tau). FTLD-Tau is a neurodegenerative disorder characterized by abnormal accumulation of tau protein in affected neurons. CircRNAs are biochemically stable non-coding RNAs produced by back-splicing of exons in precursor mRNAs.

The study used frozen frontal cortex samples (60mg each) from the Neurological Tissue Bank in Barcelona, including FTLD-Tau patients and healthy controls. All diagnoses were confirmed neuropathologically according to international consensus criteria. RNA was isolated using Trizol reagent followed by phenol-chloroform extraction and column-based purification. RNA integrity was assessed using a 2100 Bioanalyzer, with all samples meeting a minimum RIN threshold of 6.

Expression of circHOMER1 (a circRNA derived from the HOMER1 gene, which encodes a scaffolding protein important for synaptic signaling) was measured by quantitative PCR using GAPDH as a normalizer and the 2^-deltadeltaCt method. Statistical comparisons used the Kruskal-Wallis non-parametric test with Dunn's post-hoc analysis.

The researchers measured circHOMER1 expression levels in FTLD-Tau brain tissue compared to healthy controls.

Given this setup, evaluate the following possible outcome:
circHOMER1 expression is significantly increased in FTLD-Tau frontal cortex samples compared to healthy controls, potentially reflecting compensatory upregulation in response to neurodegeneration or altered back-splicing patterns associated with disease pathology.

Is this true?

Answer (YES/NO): NO